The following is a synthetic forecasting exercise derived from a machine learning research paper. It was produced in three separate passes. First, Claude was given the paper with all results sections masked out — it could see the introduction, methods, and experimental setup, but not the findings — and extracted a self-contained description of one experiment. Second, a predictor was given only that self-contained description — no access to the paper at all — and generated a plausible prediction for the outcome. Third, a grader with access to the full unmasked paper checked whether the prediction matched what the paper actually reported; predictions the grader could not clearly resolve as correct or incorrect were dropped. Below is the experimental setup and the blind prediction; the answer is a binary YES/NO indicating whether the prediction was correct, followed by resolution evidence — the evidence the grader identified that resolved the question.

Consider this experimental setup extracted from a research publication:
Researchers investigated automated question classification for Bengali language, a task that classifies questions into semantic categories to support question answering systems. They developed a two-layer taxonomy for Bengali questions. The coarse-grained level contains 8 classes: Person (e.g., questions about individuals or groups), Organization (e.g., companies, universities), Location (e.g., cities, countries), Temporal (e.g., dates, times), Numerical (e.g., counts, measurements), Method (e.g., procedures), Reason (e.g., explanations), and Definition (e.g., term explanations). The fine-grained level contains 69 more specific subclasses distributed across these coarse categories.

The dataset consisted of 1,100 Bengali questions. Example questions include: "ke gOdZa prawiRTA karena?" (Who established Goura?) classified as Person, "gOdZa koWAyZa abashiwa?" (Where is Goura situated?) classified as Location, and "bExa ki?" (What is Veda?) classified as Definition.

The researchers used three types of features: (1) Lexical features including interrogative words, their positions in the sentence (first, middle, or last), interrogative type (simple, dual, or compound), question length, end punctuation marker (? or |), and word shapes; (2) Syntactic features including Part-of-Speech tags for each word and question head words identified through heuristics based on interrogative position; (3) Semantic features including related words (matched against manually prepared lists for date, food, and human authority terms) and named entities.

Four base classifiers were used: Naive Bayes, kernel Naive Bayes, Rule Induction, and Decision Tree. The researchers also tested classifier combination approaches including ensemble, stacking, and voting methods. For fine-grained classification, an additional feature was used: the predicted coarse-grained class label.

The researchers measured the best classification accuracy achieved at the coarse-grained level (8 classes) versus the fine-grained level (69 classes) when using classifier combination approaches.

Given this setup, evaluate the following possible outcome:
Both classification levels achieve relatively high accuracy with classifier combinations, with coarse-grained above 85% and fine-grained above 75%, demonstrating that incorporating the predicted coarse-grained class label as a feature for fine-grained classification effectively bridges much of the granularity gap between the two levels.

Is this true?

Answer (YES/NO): YES